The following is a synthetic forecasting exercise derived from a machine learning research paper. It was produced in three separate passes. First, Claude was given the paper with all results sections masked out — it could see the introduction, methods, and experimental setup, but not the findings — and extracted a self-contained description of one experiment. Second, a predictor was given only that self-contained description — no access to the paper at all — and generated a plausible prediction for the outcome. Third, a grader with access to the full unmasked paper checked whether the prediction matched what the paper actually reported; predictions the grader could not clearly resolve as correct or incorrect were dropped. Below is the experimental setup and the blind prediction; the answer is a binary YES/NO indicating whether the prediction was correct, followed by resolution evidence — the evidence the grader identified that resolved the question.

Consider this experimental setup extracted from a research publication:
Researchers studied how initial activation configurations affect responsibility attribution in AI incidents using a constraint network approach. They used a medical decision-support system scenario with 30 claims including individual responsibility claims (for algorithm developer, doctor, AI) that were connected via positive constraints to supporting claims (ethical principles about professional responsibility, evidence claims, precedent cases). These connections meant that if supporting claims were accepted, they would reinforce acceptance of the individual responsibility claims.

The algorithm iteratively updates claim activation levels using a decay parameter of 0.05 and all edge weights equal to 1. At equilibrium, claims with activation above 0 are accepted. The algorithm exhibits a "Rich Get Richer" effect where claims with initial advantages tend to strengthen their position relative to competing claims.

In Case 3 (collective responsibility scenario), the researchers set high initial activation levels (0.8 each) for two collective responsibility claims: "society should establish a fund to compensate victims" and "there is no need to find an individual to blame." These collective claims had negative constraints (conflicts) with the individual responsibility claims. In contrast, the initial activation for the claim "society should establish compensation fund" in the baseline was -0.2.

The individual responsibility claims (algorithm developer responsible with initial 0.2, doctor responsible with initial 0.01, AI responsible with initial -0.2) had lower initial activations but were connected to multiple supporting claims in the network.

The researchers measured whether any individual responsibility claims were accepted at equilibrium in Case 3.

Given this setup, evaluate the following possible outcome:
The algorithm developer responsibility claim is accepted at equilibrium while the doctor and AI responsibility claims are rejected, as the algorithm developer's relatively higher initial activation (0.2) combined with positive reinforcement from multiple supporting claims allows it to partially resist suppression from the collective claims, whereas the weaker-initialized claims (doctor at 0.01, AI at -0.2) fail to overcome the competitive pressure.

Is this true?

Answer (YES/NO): NO